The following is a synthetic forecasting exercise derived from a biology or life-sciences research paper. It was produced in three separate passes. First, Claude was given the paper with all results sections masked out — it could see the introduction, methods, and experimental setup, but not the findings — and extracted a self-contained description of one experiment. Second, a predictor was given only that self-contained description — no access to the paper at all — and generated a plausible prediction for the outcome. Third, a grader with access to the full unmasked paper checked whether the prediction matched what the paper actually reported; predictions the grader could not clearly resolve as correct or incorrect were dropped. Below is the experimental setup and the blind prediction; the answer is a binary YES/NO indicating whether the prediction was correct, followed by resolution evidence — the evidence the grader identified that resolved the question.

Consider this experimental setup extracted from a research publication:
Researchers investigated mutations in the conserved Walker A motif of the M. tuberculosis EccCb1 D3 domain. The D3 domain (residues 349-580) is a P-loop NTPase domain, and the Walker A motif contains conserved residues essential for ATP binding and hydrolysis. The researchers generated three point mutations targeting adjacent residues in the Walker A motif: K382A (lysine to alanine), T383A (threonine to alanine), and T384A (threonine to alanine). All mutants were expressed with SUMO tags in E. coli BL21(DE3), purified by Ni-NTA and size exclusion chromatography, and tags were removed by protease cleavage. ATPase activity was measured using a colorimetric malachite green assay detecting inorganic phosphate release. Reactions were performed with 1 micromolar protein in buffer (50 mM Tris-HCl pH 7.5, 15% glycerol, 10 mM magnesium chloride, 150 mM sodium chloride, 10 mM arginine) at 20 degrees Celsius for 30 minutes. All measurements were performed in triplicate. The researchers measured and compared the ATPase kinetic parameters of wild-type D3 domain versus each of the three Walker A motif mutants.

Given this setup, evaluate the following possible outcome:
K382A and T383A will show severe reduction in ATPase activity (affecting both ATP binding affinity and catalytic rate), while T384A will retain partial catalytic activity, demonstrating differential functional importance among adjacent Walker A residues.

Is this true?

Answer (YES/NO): NO